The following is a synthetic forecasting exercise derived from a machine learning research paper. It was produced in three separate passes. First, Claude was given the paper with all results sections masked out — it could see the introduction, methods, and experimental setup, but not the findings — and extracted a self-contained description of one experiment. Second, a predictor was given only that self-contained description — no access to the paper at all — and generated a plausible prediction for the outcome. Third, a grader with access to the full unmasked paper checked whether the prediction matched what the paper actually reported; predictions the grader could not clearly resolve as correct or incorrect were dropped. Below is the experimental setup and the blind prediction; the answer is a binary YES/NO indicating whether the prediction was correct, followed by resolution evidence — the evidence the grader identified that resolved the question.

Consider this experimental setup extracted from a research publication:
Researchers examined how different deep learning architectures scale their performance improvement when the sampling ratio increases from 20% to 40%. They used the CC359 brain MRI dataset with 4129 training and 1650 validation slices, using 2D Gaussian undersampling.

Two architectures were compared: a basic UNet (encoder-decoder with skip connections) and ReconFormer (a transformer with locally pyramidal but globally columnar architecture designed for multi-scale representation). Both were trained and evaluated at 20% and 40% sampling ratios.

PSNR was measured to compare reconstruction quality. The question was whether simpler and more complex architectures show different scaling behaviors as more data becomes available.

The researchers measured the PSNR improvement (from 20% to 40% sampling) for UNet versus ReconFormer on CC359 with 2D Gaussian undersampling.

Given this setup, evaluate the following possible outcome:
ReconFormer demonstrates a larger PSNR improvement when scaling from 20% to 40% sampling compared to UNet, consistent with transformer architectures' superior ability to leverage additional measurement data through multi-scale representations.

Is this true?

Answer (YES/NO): YES